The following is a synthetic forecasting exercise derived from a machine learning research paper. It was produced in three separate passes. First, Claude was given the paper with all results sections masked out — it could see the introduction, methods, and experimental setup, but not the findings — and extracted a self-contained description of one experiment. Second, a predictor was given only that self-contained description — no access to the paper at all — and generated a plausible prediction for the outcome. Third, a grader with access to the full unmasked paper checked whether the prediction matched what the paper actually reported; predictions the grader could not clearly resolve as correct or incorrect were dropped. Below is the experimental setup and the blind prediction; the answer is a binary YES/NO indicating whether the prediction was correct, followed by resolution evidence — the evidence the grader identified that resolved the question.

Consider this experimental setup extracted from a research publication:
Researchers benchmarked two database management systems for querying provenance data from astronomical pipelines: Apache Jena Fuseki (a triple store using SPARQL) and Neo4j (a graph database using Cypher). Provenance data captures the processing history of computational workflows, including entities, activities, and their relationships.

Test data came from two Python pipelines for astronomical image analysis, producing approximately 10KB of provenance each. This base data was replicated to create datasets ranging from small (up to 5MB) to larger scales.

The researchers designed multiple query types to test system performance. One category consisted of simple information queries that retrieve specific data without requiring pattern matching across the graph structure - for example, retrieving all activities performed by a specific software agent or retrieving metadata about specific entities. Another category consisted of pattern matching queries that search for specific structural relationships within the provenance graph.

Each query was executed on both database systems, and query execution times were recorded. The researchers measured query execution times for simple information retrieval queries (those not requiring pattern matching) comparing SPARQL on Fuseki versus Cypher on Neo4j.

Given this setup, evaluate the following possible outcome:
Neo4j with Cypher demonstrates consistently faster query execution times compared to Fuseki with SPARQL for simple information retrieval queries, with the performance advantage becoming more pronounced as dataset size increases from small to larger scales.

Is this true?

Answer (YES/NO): NO